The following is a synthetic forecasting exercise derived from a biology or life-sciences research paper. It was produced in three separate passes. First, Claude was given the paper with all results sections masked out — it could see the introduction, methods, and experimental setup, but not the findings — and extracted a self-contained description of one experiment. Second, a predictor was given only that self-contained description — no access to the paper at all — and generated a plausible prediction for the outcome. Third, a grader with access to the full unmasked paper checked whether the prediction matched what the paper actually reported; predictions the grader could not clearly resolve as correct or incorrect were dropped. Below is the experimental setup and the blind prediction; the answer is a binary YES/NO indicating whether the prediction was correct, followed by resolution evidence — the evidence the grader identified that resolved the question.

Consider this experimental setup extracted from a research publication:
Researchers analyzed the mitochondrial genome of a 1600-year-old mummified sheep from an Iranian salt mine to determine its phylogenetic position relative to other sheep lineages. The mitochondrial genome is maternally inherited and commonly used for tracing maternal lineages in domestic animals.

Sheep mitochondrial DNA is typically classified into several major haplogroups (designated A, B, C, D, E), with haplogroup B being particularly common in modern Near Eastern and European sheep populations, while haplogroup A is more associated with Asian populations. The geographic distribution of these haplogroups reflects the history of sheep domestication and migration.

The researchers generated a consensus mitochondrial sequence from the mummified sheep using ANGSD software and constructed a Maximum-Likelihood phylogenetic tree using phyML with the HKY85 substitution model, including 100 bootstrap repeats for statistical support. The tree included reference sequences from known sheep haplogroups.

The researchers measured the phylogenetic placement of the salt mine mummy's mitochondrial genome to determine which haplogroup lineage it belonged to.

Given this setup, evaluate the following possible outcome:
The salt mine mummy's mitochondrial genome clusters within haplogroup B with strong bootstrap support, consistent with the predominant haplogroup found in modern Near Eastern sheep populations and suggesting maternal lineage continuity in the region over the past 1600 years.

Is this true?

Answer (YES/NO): NO